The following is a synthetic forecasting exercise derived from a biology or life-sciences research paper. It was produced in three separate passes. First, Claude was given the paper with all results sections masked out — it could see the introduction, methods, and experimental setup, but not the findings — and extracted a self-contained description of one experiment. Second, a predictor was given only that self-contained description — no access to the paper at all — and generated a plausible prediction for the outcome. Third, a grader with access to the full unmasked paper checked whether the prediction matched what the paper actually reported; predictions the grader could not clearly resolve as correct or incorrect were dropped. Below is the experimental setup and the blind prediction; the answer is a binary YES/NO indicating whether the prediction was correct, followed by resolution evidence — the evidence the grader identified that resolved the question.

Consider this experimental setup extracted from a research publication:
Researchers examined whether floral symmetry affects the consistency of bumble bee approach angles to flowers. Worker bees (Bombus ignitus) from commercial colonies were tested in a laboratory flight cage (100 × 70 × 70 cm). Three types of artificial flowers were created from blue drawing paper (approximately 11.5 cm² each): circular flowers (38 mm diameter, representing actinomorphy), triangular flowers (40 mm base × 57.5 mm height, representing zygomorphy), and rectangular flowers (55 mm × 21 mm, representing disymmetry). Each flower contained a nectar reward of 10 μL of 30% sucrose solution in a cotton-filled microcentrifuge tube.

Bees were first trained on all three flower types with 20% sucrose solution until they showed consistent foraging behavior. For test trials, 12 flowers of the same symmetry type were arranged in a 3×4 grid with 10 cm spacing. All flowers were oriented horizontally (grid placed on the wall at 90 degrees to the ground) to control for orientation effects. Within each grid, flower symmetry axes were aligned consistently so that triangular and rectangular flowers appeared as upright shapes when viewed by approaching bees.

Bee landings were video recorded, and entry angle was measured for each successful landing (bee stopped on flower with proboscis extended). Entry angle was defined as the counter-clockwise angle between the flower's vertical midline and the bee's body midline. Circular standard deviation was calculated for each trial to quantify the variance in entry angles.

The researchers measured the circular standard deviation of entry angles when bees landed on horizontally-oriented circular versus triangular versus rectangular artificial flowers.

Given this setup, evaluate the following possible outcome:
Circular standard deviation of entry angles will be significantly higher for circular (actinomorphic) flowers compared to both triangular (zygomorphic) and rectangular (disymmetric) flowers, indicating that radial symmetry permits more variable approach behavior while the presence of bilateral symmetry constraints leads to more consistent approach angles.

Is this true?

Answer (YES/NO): NO